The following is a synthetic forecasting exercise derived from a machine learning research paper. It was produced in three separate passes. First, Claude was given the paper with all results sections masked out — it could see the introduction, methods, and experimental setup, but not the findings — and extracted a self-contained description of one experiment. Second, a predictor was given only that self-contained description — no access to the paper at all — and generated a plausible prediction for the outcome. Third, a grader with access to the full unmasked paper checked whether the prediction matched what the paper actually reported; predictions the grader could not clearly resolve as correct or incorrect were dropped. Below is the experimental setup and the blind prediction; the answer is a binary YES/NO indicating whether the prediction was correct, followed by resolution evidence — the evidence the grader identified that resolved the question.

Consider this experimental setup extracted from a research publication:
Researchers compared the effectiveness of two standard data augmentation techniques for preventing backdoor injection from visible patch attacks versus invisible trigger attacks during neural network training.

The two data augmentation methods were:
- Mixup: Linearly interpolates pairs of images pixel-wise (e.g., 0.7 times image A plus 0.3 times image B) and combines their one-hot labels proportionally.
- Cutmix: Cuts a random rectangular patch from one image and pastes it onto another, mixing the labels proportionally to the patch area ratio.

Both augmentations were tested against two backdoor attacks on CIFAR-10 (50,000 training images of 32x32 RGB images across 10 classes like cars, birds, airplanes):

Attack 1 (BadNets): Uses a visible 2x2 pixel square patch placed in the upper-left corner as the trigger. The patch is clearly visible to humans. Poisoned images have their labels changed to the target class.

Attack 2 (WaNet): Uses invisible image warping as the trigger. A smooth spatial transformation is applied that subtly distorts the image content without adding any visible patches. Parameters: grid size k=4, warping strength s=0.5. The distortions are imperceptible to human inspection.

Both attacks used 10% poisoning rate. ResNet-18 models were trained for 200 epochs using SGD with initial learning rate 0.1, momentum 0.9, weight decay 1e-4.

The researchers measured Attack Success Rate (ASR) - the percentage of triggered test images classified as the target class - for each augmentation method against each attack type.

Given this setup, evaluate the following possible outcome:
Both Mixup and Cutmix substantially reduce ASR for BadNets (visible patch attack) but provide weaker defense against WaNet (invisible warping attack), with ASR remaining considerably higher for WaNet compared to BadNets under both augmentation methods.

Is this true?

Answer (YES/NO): YES